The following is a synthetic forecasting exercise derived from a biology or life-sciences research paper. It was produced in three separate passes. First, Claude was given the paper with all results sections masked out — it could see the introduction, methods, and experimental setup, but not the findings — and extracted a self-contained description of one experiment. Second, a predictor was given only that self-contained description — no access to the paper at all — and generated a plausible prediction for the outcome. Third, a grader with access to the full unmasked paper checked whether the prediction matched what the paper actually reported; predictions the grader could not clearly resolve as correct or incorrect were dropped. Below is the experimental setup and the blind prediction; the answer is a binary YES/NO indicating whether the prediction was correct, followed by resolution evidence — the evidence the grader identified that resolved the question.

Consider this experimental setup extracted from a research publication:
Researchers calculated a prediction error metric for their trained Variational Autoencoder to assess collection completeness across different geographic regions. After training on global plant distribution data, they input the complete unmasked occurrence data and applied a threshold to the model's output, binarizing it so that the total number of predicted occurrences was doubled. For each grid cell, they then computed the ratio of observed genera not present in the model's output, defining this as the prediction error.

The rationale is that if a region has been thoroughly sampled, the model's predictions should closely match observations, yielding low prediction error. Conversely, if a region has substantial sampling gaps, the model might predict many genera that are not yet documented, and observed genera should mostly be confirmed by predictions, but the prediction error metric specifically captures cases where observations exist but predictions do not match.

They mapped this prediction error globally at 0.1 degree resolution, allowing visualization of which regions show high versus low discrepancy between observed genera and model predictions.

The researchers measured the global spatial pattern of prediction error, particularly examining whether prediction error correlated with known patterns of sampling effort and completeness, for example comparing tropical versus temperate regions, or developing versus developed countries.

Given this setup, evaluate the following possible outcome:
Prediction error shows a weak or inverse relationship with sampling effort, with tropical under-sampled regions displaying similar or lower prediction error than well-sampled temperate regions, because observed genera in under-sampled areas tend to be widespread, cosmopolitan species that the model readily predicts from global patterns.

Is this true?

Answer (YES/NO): NO